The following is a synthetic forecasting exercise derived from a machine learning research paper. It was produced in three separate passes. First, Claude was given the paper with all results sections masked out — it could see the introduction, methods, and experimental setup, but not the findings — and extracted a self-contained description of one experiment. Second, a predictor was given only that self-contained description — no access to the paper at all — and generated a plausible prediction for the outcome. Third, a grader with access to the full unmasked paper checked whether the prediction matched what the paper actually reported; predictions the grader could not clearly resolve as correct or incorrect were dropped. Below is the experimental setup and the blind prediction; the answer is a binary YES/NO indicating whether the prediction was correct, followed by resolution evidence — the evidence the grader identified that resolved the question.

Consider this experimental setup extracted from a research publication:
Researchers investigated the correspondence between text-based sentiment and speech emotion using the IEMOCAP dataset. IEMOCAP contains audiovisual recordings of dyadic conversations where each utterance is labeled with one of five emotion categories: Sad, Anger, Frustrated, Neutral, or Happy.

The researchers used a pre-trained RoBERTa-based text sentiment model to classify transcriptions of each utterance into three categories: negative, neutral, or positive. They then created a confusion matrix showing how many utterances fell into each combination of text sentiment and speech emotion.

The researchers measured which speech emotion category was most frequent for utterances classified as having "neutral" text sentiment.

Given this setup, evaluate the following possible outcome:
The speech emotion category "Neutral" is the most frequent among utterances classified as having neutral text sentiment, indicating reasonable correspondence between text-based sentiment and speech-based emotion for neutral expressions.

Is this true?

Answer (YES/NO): YES